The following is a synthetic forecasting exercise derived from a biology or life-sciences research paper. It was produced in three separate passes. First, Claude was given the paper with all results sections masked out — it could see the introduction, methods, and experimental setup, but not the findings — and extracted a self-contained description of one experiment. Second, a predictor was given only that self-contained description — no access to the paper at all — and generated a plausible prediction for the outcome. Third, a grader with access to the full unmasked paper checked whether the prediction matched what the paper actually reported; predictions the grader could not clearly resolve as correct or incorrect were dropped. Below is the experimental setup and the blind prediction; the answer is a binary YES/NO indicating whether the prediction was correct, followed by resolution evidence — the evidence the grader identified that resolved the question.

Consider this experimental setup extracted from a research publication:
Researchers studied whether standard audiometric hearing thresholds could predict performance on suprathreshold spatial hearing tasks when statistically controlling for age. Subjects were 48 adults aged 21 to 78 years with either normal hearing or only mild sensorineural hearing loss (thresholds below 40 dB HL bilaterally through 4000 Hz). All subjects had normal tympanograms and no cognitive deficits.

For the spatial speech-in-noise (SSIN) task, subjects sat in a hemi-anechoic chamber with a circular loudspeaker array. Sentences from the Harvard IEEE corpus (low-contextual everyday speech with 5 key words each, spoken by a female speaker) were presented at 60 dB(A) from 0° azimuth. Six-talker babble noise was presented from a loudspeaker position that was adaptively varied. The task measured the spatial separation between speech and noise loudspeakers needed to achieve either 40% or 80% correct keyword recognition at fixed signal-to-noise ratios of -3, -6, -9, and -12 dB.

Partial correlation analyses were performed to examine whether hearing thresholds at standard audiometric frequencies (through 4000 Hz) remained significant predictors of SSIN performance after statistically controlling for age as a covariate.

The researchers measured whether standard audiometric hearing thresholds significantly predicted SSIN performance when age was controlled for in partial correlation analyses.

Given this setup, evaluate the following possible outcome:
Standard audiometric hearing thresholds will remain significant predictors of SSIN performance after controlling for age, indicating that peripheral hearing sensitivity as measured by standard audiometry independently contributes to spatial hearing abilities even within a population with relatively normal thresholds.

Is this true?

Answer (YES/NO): NO